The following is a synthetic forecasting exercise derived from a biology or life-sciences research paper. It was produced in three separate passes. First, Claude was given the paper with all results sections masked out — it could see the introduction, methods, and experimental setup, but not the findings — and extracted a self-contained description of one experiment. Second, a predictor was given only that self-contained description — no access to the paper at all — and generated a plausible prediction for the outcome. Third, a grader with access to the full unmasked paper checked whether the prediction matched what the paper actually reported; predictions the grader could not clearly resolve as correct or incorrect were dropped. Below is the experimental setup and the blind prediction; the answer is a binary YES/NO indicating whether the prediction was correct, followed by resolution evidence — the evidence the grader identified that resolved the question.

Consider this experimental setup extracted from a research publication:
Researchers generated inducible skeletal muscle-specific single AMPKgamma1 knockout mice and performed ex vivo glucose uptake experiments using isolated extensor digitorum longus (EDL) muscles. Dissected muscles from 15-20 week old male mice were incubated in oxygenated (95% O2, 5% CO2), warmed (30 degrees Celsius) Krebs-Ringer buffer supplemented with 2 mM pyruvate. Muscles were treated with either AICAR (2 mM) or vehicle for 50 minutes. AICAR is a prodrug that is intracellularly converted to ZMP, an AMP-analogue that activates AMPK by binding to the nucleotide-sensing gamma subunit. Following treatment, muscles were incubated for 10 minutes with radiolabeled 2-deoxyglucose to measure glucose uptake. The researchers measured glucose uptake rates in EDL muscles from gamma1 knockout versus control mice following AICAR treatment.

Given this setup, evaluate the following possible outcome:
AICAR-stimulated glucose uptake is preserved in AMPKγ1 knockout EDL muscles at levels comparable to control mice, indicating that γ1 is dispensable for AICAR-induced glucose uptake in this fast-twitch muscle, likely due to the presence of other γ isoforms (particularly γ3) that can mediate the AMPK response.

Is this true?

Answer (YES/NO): YES